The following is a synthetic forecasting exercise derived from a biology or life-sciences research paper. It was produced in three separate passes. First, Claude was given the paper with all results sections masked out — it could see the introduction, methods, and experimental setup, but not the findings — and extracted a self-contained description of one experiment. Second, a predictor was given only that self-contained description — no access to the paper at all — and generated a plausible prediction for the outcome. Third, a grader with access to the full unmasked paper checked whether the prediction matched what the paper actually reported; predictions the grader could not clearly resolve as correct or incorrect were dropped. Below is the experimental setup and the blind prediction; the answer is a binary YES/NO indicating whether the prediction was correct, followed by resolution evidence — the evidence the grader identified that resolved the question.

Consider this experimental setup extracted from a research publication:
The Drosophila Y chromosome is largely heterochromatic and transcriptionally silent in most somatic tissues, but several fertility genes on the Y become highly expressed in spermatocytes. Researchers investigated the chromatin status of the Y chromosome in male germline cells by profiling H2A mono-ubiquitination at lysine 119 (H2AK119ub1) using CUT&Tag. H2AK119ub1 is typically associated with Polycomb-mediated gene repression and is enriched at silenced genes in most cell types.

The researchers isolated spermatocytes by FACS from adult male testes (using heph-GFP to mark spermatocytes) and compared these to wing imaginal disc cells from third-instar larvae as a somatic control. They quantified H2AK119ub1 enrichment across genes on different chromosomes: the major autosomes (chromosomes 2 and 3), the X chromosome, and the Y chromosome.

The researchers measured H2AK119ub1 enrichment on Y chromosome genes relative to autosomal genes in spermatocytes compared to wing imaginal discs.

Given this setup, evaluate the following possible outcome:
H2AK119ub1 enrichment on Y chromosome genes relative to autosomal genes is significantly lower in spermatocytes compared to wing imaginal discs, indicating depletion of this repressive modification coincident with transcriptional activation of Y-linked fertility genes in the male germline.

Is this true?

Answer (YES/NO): NO